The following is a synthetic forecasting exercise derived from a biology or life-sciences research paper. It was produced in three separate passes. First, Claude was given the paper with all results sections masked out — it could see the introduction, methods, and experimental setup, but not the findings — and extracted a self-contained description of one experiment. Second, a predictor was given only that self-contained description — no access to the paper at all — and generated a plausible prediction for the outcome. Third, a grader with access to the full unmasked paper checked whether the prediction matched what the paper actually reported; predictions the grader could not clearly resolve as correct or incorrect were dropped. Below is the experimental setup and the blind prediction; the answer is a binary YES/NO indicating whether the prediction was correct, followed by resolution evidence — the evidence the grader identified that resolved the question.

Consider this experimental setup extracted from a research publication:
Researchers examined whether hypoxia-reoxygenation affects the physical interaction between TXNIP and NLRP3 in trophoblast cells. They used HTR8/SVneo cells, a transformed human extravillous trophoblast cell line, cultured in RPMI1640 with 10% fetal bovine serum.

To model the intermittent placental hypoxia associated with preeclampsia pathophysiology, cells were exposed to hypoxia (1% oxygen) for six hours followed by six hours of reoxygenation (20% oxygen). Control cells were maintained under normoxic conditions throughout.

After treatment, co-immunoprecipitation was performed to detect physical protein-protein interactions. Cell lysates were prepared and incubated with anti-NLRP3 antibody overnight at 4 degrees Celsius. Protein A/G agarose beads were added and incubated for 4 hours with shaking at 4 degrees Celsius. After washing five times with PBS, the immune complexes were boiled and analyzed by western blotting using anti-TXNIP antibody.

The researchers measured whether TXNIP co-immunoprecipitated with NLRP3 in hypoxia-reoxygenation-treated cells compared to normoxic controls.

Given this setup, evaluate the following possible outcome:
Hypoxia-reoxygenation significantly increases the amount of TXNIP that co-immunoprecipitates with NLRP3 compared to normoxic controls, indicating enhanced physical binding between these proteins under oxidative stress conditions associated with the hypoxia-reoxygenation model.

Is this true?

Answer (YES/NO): YES